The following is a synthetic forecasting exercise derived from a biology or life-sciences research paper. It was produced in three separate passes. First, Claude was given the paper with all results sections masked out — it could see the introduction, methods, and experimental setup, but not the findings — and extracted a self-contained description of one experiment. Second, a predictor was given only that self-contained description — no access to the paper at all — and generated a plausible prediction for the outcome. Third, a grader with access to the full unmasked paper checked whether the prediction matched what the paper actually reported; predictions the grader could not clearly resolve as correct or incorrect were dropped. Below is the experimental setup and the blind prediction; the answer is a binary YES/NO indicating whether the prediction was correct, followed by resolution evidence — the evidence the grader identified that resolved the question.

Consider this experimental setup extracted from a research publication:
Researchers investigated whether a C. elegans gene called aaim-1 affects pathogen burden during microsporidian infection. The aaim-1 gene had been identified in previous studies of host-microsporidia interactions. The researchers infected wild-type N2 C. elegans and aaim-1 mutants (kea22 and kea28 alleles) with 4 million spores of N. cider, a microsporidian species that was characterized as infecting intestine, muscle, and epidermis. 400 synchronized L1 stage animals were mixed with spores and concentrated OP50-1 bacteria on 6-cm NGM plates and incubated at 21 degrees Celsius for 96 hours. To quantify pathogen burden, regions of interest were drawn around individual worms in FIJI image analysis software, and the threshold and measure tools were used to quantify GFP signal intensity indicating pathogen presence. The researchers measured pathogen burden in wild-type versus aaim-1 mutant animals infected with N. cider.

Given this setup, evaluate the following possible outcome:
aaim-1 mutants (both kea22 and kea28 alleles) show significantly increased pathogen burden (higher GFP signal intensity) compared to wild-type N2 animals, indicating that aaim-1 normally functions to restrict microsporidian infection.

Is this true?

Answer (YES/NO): NO